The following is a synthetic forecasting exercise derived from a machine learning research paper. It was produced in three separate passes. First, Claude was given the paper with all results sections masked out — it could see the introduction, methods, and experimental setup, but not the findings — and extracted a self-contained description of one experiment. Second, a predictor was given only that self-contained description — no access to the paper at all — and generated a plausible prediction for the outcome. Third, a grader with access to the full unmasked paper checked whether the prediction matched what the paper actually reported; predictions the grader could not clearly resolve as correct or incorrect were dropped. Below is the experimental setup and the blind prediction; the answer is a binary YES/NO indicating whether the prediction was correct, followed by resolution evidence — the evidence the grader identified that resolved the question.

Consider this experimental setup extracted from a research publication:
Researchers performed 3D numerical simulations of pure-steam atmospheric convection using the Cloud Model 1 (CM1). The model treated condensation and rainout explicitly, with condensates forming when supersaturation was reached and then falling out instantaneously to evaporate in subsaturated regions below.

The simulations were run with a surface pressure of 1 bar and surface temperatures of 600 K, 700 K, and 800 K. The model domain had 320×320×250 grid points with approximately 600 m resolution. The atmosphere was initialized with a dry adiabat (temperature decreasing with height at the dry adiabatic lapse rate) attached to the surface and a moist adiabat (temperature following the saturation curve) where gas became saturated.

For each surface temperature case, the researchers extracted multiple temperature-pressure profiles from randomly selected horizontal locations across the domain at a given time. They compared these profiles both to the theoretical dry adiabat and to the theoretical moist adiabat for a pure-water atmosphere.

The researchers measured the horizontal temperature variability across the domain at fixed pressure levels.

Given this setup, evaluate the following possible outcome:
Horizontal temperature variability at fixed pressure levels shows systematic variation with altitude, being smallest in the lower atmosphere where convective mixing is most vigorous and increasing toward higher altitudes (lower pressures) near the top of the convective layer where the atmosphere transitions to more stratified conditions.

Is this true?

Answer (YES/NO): NO